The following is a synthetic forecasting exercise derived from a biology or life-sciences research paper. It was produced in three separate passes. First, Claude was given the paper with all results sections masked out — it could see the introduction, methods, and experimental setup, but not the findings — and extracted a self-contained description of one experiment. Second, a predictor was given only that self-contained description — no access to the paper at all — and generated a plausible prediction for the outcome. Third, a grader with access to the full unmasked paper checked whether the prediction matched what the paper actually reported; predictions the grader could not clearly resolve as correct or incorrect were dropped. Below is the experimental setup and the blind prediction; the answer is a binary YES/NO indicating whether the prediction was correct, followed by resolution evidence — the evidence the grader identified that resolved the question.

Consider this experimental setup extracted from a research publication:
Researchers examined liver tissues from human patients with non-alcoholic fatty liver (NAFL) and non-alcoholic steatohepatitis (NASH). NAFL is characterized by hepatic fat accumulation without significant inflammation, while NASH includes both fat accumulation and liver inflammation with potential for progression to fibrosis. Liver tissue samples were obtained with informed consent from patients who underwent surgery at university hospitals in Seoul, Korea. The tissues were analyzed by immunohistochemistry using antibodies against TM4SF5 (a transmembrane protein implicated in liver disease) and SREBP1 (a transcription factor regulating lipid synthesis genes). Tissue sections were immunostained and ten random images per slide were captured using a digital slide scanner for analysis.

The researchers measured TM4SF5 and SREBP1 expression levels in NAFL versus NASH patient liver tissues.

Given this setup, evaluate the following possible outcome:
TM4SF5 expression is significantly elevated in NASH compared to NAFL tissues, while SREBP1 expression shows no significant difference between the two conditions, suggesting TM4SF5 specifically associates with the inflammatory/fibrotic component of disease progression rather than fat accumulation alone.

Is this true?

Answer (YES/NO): NO